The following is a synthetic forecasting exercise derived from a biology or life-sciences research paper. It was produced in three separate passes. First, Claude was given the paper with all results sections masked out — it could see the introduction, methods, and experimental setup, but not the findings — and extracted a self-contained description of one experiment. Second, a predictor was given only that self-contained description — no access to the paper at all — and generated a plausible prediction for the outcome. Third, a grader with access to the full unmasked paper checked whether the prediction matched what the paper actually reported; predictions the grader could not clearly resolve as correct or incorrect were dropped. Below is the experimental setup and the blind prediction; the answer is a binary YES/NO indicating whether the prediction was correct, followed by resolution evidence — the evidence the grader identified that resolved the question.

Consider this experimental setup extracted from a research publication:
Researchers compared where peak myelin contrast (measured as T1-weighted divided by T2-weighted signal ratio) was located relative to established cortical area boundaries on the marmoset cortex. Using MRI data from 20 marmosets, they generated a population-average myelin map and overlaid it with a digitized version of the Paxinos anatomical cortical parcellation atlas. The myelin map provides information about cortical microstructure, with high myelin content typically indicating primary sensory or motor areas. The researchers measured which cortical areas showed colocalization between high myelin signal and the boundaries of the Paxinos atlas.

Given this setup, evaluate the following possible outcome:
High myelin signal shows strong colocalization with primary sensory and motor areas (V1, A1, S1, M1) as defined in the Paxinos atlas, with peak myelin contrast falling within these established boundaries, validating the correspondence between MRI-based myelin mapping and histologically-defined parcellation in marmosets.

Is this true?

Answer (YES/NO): YES